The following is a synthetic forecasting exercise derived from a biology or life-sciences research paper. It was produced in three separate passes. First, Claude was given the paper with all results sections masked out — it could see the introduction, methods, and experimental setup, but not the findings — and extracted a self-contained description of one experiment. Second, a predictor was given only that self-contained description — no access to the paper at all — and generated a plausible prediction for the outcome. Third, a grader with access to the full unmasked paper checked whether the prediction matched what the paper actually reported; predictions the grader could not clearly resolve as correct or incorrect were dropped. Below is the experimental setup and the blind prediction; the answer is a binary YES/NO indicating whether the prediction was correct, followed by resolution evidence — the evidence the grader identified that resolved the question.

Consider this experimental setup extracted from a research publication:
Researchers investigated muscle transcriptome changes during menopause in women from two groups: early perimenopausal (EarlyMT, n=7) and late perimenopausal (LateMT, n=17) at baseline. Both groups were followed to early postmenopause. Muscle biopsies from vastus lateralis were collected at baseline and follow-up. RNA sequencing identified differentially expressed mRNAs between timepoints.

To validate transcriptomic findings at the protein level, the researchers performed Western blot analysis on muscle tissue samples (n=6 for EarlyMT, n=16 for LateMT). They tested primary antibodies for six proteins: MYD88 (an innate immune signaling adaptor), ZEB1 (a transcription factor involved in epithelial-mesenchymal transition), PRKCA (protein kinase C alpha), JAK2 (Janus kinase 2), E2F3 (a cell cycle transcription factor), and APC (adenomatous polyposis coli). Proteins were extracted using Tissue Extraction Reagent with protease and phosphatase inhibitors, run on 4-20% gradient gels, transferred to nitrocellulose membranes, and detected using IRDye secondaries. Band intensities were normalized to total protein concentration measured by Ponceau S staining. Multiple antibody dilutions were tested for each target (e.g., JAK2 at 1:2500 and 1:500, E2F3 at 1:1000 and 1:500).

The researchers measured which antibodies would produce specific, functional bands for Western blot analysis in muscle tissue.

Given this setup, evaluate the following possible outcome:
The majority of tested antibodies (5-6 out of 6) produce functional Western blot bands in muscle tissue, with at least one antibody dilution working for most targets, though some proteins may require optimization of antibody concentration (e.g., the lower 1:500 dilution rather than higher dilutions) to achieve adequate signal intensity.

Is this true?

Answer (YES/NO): NO